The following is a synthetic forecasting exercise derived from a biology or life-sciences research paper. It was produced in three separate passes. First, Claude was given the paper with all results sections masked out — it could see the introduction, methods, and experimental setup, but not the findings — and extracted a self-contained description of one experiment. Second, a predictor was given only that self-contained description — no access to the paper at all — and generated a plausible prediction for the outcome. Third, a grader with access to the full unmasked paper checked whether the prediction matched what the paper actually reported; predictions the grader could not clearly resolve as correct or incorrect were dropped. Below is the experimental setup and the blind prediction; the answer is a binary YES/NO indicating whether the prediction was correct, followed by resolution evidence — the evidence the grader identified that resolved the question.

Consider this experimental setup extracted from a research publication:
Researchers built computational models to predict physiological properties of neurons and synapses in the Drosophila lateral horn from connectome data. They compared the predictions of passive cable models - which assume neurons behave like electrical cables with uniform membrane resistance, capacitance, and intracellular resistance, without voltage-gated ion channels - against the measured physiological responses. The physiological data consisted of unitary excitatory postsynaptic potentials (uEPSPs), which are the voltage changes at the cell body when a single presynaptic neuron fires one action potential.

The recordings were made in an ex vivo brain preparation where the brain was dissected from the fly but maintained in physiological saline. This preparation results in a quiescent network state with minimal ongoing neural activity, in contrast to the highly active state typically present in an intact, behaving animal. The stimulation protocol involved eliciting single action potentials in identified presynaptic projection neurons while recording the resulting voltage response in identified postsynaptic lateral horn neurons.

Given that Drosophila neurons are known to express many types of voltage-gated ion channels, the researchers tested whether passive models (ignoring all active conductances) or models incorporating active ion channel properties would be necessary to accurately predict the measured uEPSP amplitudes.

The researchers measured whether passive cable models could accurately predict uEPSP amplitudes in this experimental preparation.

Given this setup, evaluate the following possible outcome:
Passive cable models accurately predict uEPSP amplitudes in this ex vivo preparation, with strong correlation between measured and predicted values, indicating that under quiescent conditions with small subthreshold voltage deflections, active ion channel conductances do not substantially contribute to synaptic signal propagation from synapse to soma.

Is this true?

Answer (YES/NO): YES